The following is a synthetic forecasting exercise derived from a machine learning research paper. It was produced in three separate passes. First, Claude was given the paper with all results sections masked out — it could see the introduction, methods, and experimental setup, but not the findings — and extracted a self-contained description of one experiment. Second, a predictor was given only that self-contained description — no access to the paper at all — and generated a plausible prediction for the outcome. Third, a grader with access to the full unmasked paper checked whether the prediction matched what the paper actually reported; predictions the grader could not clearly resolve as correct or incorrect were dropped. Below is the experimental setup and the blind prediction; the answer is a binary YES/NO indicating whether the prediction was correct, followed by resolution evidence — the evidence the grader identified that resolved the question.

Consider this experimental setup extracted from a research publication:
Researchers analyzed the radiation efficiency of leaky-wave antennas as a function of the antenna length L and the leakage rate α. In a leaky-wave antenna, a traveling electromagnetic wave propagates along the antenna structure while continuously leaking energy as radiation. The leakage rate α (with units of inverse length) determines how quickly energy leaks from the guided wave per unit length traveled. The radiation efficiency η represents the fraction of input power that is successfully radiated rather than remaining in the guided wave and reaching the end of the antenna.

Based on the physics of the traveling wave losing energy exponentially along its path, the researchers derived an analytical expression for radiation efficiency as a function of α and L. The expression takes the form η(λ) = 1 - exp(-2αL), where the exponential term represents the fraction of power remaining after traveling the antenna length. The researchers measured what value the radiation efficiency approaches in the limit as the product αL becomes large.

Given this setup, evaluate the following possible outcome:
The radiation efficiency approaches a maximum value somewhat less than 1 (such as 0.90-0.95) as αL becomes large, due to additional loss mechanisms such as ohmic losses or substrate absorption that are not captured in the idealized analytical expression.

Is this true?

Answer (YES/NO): NO